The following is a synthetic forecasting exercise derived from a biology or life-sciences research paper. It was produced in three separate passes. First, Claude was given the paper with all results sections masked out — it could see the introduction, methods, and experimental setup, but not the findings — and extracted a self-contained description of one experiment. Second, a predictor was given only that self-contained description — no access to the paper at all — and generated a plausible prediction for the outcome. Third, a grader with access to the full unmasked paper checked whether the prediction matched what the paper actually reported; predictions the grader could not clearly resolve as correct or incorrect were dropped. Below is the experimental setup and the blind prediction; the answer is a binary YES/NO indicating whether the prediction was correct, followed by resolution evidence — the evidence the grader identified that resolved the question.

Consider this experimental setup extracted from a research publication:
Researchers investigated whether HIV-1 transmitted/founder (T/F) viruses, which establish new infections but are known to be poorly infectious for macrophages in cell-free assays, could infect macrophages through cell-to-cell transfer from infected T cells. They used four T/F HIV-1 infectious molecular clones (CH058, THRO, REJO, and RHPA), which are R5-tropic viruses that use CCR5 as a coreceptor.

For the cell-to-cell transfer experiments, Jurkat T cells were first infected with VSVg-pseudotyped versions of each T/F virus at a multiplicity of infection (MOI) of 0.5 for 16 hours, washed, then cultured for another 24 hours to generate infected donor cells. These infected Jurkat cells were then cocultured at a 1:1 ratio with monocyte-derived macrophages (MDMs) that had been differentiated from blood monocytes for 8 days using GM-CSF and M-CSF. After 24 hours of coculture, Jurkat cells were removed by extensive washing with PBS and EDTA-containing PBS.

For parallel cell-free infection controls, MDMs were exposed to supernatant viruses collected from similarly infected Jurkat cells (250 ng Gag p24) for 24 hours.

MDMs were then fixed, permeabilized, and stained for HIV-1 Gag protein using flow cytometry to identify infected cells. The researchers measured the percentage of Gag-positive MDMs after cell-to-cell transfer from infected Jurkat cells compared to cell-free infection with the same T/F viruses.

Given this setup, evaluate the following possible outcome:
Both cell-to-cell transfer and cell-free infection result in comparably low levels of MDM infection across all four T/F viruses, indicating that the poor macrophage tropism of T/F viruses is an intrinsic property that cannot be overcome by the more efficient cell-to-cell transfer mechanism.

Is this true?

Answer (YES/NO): NO